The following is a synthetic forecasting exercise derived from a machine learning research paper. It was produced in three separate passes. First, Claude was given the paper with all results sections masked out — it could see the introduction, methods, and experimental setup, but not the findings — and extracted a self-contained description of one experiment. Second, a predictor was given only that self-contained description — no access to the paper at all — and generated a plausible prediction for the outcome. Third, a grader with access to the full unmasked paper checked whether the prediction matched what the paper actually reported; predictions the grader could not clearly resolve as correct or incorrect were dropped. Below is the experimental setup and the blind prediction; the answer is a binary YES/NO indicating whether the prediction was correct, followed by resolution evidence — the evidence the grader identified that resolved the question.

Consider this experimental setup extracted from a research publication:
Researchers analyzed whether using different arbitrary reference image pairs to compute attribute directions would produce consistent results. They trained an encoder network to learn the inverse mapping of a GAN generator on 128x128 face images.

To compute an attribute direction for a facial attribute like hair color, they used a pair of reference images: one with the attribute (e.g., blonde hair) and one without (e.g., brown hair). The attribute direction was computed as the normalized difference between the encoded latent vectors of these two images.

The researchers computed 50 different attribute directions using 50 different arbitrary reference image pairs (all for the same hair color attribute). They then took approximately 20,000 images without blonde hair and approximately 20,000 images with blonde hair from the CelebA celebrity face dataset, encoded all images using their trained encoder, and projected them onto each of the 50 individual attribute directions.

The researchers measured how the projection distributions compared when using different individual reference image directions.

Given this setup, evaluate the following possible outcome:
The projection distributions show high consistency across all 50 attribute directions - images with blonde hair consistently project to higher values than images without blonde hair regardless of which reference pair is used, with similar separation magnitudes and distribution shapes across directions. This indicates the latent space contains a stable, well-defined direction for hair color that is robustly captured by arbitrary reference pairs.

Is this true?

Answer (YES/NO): YES